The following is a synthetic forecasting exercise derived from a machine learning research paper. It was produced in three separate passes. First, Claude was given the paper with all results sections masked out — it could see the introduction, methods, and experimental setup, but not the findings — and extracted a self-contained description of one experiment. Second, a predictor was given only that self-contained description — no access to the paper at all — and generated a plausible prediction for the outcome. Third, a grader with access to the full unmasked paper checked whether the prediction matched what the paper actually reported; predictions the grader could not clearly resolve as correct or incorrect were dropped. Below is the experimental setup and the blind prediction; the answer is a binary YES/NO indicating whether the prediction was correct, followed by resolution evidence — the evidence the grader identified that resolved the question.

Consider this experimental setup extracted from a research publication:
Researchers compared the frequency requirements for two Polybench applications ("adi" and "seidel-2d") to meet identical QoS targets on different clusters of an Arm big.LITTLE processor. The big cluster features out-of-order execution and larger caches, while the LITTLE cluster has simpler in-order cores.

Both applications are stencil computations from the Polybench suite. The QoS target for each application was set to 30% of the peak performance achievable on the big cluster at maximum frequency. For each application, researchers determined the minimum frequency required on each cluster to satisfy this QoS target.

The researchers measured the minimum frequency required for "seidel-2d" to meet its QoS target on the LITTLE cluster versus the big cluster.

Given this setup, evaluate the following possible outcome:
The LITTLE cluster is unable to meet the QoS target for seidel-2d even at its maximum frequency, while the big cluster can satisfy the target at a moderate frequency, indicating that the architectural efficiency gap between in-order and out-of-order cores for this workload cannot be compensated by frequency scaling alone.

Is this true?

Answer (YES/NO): NO